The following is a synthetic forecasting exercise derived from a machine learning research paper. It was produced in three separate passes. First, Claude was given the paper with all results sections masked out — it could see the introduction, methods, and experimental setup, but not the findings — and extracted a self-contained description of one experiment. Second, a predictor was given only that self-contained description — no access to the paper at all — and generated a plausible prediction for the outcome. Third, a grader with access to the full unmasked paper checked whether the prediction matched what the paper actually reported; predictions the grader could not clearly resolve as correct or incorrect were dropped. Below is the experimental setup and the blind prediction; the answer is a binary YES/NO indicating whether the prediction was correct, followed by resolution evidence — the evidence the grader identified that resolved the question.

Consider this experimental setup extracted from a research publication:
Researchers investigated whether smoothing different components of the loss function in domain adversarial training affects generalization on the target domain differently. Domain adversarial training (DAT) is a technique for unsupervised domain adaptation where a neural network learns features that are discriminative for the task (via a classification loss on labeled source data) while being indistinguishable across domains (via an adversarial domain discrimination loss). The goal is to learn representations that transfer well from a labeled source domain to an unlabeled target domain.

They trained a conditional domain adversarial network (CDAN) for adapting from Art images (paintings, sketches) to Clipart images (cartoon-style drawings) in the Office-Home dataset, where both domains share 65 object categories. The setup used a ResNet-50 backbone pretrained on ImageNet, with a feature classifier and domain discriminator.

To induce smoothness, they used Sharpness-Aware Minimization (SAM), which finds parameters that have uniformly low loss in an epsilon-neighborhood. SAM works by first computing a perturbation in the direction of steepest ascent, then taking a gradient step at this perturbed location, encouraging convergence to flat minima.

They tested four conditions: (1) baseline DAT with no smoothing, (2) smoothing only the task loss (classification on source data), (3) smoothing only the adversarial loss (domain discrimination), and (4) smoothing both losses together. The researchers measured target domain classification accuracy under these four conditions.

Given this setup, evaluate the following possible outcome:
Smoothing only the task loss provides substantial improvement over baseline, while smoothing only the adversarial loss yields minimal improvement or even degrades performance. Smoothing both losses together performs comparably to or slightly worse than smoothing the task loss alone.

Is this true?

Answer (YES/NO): YES